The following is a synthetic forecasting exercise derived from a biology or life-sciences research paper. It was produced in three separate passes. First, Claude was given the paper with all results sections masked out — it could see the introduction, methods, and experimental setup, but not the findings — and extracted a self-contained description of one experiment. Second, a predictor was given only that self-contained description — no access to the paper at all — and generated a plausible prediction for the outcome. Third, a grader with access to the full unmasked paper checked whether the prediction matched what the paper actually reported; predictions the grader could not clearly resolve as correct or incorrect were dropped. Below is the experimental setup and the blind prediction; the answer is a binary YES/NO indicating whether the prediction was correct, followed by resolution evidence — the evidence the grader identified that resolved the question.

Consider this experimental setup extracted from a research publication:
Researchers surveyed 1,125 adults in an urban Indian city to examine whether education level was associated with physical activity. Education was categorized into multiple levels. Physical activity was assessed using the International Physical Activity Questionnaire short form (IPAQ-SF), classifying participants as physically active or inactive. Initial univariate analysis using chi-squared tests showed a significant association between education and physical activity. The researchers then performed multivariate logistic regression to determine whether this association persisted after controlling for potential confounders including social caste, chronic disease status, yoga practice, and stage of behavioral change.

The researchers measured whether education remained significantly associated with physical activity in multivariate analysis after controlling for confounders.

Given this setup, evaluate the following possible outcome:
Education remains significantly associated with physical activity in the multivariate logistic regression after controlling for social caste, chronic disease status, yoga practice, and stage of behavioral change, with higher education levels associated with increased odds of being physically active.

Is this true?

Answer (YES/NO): NO